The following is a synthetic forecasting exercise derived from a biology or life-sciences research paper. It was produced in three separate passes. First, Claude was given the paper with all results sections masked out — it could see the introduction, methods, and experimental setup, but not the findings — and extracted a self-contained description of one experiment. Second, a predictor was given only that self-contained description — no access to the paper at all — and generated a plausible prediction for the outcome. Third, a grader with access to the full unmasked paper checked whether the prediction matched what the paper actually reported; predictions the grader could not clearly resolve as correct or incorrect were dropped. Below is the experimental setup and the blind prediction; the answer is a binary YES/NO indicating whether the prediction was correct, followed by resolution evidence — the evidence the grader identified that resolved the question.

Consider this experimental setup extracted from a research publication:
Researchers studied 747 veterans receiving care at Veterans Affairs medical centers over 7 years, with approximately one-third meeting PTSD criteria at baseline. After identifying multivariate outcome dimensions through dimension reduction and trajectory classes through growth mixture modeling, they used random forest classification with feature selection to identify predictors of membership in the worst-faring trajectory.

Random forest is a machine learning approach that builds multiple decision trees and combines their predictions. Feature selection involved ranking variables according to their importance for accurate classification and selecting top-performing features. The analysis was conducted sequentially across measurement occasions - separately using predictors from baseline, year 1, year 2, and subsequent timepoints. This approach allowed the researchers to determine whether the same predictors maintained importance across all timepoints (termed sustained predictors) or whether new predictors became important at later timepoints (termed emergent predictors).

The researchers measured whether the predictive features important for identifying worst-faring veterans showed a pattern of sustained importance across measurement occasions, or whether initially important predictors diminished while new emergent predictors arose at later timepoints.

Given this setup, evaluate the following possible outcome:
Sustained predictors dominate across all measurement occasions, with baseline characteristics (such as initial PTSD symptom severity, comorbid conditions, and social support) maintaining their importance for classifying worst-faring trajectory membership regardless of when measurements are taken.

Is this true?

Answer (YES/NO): NO